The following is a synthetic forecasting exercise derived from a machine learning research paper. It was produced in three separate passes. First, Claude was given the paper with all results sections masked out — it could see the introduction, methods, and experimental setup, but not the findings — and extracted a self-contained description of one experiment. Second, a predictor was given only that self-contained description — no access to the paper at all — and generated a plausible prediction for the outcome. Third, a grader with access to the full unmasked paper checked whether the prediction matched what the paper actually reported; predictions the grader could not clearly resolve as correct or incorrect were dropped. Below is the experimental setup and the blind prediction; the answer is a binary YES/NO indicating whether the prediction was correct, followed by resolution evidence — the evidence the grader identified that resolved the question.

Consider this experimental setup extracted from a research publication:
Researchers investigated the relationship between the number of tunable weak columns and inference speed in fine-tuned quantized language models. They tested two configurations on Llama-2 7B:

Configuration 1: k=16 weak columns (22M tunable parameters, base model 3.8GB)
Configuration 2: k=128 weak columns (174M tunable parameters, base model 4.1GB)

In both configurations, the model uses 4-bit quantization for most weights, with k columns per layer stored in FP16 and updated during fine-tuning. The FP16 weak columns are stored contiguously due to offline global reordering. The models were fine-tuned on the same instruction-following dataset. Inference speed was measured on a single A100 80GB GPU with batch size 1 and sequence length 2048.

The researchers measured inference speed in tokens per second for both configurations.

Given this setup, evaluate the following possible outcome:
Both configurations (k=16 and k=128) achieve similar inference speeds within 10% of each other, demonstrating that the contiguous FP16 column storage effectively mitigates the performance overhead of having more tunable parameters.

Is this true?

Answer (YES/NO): YES